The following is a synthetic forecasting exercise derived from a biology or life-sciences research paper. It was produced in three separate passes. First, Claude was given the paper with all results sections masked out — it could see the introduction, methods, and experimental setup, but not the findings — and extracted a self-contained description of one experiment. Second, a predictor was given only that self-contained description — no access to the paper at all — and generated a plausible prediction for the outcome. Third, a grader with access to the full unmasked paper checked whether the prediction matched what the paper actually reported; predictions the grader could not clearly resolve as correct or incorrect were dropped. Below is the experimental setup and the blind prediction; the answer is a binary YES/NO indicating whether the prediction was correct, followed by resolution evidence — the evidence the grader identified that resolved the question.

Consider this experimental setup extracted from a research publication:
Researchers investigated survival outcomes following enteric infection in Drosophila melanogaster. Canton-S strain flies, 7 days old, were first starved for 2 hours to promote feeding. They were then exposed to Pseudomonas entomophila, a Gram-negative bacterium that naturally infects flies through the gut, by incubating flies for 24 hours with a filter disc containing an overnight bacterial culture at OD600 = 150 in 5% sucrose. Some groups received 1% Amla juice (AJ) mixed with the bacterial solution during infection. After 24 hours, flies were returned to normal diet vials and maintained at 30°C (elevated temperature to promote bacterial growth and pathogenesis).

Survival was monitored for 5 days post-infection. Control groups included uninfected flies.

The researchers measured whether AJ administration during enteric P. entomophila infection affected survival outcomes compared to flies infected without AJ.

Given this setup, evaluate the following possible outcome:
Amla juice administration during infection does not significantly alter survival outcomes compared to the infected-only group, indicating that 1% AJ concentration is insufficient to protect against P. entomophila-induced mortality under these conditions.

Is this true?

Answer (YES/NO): YES